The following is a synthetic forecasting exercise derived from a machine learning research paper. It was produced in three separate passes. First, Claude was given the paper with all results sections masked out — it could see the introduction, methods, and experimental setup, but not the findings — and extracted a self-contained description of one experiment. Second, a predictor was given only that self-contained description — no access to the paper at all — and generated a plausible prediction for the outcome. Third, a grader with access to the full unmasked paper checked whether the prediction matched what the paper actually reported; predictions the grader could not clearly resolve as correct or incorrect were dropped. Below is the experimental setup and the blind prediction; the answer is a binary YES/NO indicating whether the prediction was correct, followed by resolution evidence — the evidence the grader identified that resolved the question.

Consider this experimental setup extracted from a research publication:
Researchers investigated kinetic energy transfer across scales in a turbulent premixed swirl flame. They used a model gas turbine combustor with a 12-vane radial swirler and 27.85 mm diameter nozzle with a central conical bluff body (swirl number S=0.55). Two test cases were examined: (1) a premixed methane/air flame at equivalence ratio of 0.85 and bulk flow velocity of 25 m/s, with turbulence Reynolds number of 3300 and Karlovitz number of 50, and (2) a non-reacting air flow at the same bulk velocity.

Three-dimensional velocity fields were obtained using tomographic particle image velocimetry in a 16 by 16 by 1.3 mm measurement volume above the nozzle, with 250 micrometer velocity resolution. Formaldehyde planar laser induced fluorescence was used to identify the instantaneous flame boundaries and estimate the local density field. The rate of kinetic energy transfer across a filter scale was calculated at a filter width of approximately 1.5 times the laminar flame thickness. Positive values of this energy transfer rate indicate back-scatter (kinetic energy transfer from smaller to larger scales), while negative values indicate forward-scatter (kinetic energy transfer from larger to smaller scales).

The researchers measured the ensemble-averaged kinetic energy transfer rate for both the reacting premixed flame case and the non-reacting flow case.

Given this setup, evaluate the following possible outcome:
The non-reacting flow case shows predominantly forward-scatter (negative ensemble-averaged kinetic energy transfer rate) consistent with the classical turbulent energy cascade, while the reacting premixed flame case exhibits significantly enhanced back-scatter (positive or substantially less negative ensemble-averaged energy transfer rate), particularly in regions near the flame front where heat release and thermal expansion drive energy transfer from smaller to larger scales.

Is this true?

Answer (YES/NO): YES